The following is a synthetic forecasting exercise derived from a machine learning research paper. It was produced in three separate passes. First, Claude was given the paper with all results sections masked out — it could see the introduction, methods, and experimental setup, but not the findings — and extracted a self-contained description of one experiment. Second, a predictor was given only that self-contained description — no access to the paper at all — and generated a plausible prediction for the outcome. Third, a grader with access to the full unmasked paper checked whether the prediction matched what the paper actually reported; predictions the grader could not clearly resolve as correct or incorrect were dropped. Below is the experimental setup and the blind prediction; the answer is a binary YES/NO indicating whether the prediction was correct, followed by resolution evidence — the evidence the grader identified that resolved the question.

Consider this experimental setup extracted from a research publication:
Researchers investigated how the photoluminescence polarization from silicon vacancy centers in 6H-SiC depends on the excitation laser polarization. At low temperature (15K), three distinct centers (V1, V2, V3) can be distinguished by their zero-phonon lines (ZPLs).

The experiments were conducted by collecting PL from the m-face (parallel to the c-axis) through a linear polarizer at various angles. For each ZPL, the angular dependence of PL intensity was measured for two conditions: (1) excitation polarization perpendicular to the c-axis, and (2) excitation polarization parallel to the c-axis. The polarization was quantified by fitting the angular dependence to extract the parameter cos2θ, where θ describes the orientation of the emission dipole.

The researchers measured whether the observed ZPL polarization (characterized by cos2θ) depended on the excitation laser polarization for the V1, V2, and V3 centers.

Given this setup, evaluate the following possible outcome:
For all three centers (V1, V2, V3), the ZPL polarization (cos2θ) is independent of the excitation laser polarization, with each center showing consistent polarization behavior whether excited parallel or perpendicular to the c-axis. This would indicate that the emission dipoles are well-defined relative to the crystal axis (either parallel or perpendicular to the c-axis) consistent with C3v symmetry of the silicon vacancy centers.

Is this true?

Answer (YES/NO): YES